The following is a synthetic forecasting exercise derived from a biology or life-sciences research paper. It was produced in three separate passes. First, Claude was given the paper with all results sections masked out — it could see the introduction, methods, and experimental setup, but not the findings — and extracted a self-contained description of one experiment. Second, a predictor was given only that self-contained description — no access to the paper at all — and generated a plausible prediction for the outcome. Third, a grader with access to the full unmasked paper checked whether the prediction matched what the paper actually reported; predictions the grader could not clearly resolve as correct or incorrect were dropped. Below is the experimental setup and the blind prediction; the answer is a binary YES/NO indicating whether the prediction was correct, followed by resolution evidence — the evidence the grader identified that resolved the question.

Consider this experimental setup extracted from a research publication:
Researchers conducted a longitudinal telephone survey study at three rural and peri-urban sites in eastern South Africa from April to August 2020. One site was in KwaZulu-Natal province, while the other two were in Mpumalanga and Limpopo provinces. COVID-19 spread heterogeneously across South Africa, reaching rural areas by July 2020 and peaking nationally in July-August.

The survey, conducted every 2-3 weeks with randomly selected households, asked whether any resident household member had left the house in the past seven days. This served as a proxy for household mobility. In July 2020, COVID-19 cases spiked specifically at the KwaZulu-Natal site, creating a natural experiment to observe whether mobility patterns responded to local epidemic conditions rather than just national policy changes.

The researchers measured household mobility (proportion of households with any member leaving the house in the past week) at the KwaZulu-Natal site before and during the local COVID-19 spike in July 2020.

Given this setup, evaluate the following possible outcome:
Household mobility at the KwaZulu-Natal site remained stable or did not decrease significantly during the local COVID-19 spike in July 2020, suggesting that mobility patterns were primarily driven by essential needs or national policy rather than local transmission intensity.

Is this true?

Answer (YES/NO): NO